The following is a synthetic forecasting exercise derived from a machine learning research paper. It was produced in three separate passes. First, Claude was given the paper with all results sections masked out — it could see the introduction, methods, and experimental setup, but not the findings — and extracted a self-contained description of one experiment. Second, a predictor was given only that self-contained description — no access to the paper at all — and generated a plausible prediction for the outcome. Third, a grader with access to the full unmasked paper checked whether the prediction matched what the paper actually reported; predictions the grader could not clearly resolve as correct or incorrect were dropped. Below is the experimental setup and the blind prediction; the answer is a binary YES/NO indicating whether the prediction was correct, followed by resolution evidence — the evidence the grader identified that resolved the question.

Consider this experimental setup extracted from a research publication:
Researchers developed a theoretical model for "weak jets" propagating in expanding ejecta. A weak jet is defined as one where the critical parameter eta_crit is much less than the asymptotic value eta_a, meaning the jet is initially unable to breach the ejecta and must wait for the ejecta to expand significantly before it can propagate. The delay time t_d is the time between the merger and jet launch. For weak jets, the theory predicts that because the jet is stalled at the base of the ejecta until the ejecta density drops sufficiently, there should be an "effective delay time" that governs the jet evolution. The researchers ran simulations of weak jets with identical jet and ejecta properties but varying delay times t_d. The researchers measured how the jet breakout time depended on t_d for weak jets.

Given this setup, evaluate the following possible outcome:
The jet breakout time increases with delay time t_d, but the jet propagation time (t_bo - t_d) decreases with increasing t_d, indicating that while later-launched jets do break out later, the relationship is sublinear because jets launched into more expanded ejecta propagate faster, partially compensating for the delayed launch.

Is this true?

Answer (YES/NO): NO